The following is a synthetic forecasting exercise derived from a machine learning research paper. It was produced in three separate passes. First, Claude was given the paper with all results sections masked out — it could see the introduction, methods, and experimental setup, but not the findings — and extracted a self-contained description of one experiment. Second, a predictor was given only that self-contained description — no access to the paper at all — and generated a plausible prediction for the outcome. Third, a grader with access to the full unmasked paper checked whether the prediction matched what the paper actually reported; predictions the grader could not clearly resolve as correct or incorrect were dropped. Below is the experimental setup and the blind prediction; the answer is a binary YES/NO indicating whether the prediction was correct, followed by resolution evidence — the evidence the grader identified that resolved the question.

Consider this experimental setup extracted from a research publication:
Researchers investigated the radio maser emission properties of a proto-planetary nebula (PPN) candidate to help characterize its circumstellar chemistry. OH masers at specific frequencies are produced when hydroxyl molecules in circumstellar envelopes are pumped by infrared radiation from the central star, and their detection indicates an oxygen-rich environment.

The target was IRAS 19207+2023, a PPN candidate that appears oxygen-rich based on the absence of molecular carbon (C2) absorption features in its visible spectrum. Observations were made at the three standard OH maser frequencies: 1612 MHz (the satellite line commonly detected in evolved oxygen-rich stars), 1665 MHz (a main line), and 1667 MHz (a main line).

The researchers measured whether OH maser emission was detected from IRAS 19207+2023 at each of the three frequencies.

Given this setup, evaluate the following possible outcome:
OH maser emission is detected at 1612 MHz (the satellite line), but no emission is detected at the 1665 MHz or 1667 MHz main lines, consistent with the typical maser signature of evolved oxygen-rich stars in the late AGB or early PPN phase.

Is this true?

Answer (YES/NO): NO